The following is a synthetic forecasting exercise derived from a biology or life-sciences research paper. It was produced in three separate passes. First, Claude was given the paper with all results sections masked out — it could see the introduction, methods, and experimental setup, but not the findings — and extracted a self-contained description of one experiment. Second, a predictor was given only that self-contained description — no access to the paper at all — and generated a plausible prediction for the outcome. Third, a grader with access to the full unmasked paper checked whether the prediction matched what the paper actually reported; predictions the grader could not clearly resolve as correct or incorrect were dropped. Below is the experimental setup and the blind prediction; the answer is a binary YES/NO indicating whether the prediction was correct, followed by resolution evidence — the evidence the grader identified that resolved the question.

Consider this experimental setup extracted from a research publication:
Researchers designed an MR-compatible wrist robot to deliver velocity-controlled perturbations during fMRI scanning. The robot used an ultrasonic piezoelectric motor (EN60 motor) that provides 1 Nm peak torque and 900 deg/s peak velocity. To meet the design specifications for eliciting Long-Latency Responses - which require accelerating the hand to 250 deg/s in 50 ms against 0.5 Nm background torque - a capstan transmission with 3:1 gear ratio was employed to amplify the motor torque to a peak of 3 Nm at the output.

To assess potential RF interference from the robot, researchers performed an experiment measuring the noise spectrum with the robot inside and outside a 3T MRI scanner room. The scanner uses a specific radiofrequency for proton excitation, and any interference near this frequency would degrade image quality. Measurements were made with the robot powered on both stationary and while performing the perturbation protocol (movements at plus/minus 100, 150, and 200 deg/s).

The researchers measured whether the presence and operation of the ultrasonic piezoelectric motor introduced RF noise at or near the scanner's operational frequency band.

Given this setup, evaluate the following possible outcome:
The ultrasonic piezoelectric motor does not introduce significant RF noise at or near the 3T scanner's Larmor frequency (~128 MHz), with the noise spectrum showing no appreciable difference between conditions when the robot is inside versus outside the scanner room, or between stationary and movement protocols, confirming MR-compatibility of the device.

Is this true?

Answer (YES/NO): YES